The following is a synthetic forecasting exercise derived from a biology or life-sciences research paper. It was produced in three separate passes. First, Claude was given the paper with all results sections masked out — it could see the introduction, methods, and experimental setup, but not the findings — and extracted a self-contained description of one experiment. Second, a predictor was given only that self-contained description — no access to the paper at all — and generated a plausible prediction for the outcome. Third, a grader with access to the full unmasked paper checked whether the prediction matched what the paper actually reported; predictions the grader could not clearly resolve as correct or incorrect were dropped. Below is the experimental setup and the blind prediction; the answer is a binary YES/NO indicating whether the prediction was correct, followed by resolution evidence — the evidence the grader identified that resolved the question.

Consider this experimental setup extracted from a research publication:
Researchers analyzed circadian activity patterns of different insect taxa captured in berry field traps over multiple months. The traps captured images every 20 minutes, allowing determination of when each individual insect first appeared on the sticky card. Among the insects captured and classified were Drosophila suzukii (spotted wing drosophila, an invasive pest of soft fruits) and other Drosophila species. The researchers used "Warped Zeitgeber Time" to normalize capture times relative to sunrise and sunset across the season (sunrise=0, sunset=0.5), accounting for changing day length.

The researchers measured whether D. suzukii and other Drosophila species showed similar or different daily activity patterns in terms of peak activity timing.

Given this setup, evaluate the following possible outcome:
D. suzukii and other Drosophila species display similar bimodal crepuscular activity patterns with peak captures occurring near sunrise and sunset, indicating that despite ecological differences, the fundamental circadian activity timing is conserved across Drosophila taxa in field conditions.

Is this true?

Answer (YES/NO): YES